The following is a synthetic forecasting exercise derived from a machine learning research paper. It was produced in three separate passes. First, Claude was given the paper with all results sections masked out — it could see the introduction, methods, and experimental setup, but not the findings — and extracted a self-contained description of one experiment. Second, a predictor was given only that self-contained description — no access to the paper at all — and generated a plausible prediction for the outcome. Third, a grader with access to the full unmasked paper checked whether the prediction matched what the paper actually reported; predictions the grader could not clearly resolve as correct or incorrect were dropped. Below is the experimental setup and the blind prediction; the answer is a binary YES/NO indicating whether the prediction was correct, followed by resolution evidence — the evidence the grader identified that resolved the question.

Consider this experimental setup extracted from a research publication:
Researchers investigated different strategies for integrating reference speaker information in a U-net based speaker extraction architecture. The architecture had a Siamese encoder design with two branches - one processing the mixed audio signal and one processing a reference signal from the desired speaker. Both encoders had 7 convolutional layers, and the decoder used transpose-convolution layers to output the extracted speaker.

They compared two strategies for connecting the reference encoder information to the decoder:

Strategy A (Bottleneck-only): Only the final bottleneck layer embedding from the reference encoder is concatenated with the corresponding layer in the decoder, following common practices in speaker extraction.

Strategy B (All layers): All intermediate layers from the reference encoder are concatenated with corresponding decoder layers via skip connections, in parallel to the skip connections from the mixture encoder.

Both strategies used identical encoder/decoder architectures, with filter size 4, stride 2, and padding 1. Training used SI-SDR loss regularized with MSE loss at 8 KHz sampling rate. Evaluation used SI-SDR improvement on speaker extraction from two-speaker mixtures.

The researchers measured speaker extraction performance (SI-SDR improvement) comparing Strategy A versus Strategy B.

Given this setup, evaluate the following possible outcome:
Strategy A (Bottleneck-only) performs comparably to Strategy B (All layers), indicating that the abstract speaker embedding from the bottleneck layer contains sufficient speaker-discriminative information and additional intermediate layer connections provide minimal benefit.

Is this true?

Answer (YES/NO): NO